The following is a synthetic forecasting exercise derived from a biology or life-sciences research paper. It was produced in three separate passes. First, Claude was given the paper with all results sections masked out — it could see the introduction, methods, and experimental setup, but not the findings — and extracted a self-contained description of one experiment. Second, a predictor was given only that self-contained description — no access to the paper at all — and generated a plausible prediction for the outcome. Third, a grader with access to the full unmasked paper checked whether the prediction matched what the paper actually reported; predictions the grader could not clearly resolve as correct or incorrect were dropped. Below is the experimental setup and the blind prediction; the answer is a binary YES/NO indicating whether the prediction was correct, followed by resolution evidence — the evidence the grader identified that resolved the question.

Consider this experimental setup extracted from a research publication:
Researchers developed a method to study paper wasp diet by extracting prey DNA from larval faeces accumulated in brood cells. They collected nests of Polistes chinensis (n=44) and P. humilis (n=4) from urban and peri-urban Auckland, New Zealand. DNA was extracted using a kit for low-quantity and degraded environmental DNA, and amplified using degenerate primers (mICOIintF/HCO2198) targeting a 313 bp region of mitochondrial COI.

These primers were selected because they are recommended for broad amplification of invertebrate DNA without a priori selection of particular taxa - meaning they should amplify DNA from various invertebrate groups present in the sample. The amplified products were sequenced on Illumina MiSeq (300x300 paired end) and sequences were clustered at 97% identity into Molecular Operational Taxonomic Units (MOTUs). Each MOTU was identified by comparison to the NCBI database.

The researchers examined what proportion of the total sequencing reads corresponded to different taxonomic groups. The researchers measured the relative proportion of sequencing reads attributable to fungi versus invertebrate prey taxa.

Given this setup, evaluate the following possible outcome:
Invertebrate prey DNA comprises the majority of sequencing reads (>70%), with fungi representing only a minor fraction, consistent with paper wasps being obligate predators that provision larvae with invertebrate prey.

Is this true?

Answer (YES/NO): NO